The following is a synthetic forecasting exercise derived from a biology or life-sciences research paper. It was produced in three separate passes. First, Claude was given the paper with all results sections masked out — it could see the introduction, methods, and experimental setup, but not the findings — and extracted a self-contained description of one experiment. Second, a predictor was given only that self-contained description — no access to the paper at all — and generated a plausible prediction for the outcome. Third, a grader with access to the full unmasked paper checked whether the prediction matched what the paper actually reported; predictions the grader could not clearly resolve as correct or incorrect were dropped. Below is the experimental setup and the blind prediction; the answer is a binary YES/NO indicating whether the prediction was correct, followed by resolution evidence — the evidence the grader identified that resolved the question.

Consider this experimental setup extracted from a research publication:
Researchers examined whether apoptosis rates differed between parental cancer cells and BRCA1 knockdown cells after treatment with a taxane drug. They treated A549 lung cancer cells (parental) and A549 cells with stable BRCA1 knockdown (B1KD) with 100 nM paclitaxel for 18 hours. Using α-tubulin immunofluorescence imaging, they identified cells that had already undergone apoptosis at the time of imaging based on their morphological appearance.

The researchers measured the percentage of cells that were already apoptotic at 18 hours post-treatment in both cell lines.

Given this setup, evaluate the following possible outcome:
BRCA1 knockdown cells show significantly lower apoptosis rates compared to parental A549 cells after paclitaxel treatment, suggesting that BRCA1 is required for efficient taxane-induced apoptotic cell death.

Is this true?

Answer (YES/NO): NO